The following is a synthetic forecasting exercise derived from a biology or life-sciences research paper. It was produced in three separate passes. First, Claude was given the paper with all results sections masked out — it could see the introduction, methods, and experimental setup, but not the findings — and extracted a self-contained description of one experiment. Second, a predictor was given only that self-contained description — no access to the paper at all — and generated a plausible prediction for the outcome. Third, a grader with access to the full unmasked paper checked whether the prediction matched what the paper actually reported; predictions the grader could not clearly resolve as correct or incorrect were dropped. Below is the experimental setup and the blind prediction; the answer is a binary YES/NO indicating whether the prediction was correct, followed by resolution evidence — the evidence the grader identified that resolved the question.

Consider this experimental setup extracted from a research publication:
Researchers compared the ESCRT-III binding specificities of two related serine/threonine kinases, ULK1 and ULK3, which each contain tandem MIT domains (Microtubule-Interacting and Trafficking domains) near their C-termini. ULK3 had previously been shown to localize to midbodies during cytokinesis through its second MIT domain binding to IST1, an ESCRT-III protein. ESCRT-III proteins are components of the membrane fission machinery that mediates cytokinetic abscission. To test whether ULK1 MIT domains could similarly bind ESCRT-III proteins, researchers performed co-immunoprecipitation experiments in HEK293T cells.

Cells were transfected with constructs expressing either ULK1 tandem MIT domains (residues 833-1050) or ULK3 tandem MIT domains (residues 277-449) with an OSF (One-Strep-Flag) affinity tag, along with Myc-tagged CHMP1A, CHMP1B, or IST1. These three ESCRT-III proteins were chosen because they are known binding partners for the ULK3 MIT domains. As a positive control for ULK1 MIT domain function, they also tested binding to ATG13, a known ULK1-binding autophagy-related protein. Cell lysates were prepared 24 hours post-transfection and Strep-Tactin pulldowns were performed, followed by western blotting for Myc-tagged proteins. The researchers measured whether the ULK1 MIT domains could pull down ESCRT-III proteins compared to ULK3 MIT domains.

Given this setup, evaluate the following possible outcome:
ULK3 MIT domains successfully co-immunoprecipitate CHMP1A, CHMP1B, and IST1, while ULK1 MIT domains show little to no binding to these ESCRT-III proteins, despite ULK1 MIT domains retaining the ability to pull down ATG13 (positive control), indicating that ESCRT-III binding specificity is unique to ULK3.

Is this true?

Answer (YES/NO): YES